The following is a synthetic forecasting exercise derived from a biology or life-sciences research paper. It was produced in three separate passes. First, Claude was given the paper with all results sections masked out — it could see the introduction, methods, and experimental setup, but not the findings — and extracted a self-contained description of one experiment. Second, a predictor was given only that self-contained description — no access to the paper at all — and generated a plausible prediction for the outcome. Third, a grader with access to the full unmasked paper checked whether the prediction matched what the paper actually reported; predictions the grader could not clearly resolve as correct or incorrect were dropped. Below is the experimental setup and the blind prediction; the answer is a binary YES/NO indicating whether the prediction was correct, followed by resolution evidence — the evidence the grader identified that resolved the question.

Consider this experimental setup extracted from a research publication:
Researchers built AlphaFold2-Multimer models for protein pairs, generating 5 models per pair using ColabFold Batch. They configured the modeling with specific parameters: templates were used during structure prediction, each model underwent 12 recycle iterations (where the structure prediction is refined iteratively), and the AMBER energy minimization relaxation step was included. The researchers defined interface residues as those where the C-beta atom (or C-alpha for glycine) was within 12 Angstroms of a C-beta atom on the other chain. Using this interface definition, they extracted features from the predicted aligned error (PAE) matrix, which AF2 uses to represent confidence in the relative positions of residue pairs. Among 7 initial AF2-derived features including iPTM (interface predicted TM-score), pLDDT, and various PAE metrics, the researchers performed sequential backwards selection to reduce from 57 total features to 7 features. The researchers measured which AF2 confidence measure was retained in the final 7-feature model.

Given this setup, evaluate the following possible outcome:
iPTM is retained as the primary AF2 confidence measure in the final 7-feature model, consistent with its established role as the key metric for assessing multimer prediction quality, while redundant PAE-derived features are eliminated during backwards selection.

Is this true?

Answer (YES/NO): NO